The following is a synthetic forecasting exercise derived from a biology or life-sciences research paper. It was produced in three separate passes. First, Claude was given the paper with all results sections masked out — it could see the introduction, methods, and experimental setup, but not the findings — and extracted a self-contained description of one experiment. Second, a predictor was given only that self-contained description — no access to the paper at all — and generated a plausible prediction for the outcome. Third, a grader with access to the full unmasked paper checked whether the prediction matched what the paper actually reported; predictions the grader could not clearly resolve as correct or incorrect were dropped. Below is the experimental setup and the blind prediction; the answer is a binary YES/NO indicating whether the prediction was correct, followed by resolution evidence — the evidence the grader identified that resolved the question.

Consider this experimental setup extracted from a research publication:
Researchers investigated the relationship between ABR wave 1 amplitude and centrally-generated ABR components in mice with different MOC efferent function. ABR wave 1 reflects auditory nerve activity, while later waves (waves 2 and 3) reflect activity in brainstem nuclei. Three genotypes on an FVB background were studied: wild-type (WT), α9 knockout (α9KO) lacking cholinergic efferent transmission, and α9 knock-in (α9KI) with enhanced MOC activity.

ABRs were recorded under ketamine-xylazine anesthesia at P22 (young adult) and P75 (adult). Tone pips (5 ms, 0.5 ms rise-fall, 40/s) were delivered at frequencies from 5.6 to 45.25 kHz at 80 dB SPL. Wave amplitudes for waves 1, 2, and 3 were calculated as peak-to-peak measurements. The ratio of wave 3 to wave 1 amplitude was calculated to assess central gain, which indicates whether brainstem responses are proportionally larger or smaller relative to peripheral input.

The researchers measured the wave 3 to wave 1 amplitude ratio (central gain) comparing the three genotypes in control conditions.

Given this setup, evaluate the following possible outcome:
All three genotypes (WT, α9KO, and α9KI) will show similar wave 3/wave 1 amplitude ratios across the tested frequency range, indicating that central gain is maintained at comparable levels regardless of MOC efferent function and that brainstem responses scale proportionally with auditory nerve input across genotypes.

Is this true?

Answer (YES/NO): NO